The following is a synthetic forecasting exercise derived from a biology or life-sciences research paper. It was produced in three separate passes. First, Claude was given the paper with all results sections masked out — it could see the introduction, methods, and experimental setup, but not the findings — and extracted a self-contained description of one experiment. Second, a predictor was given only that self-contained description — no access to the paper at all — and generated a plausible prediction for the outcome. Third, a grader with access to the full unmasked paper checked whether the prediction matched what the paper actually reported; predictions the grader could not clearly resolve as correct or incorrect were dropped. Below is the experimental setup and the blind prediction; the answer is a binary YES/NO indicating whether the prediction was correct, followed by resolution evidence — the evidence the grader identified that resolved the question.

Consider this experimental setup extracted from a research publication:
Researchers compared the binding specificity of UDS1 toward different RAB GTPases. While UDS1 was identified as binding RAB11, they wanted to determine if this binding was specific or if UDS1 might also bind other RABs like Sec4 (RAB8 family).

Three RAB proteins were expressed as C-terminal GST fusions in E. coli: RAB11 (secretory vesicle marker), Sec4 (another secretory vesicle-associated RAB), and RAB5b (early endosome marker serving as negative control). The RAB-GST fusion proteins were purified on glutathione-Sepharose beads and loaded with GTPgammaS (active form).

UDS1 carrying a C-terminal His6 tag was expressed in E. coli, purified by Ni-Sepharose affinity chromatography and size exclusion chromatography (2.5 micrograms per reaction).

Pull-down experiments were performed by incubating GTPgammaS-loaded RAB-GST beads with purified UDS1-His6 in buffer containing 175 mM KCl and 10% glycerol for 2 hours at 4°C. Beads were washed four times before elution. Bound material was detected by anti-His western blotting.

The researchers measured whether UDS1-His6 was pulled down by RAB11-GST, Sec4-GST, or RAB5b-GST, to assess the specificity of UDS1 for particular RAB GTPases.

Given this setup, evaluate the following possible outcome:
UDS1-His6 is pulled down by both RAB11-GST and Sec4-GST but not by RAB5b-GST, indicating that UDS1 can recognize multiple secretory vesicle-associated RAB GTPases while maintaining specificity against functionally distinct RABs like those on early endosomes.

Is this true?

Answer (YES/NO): NO